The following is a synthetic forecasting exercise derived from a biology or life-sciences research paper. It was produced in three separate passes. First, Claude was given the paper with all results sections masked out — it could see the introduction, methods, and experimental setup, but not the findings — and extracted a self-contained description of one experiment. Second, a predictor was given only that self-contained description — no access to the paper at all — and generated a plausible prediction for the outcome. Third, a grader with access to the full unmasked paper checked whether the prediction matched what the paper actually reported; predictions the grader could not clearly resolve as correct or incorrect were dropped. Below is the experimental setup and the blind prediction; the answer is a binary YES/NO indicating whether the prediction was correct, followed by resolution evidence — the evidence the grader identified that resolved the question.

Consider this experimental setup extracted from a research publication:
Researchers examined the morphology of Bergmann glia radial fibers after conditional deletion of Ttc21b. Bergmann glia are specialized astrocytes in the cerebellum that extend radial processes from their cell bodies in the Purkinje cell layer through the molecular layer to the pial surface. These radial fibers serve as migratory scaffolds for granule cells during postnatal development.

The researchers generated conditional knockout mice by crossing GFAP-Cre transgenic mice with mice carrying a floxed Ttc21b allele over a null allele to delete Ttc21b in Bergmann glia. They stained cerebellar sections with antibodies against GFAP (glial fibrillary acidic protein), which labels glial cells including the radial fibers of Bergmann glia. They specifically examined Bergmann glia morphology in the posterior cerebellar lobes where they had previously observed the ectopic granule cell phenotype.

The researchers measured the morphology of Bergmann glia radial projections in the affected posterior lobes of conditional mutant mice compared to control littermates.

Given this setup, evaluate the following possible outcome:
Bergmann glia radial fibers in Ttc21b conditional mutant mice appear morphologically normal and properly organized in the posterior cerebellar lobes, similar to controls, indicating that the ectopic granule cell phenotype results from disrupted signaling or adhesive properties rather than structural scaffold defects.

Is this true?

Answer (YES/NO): NO